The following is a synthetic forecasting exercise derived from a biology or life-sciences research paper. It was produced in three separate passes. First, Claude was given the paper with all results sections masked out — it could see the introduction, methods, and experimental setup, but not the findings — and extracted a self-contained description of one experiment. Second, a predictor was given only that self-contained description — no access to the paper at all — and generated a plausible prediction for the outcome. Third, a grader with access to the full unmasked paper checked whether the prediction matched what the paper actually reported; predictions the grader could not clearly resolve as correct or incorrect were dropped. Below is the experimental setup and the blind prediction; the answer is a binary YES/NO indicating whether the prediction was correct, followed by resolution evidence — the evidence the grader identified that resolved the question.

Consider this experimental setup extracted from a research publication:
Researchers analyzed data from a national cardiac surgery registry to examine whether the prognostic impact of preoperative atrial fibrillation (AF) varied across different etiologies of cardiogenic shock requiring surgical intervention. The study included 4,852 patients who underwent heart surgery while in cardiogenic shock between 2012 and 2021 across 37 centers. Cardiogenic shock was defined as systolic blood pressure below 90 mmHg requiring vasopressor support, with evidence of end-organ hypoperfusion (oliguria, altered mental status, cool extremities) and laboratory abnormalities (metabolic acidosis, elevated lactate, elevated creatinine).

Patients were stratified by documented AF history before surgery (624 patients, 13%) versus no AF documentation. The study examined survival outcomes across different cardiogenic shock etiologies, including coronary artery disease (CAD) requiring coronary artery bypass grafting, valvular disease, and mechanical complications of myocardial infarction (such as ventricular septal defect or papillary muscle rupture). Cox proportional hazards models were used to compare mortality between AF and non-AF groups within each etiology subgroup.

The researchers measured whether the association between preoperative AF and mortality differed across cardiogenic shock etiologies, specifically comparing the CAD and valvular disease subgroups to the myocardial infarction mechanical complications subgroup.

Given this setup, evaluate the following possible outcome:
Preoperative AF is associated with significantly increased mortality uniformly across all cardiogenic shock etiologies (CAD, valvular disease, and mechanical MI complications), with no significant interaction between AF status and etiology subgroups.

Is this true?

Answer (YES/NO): NO